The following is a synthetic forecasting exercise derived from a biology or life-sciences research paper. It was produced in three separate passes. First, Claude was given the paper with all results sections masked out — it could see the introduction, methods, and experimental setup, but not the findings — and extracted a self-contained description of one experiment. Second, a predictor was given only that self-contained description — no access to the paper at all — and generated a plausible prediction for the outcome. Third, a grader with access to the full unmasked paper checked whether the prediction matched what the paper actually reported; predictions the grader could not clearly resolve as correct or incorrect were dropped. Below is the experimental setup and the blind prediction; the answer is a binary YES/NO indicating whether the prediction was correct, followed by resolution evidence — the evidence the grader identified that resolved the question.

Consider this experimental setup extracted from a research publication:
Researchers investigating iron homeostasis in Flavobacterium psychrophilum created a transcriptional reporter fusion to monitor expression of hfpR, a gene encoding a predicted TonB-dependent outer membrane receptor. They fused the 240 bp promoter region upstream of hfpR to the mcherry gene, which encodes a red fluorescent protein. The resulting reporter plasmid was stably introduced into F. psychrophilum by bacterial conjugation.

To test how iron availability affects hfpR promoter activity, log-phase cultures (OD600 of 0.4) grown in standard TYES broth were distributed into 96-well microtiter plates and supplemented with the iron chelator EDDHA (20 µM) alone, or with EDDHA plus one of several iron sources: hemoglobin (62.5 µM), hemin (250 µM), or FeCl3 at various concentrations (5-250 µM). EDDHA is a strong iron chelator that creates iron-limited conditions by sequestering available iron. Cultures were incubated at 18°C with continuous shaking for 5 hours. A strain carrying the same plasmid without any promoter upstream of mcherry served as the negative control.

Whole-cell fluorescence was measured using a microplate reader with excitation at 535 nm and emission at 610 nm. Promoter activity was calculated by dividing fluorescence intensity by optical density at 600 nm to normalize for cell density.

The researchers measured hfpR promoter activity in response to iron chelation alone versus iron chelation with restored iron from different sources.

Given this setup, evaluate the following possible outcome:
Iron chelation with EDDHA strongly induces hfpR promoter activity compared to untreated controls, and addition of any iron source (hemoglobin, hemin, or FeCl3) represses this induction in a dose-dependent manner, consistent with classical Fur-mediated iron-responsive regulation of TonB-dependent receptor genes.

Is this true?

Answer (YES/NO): YES